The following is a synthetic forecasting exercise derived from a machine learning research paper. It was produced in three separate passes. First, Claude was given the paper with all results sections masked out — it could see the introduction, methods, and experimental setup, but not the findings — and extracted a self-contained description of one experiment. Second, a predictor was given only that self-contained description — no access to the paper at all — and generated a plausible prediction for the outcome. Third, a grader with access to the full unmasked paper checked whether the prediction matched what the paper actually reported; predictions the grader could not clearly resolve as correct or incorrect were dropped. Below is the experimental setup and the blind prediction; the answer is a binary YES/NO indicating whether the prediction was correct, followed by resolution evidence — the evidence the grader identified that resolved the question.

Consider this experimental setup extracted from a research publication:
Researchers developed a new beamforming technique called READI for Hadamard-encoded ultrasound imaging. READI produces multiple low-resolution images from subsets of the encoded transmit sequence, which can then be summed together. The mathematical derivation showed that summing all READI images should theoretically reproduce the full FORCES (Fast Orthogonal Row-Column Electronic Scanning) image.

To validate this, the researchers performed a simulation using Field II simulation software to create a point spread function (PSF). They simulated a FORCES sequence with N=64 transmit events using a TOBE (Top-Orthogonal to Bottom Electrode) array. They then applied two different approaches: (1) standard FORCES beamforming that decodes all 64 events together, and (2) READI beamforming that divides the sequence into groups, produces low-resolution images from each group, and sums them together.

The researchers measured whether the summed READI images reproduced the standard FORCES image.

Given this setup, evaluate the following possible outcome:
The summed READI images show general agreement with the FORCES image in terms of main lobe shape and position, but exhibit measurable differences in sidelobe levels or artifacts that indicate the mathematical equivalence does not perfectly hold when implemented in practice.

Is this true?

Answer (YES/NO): NO